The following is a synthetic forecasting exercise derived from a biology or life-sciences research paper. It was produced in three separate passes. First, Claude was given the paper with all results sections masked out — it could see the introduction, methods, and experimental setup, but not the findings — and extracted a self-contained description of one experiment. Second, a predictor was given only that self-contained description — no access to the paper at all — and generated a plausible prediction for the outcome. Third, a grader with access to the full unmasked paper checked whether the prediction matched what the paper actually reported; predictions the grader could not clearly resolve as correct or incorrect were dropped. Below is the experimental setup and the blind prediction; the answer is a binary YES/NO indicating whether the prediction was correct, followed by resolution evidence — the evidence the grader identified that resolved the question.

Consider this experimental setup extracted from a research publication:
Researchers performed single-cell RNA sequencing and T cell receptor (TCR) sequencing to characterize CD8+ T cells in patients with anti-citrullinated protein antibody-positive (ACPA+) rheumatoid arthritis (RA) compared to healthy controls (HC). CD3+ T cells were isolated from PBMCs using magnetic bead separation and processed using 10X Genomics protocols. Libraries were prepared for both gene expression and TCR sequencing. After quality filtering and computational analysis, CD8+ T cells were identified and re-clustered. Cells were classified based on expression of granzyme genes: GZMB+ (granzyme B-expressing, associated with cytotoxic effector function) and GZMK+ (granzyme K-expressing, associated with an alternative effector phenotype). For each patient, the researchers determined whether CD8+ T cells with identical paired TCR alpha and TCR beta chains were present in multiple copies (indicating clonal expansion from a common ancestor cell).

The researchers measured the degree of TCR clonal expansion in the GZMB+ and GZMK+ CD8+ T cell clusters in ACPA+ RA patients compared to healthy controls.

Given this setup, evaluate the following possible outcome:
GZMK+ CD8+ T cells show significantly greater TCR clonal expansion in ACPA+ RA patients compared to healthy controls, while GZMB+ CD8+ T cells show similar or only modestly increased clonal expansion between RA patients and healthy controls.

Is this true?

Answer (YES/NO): NO